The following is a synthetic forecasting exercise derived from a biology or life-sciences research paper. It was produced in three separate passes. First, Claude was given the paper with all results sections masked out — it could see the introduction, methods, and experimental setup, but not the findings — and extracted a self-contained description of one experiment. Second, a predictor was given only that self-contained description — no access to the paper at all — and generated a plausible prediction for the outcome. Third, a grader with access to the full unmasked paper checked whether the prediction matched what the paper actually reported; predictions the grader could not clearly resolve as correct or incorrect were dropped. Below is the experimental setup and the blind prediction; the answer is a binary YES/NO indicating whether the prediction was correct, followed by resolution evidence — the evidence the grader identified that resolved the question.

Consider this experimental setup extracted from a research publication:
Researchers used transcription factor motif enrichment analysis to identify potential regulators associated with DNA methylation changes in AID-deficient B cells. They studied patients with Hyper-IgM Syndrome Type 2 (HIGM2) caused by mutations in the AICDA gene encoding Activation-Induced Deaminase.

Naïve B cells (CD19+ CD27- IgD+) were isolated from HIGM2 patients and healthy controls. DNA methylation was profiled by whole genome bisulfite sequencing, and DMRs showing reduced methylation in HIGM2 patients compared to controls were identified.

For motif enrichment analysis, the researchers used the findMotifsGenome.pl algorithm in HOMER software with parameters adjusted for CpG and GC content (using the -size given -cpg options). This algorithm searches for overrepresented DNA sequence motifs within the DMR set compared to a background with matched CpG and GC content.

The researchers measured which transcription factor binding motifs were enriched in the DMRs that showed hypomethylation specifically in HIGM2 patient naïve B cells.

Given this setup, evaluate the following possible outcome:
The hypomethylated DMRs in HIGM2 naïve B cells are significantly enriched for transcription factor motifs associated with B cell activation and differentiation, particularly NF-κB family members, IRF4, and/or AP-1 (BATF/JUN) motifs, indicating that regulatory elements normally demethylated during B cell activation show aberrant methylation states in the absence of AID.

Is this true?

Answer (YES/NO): YES